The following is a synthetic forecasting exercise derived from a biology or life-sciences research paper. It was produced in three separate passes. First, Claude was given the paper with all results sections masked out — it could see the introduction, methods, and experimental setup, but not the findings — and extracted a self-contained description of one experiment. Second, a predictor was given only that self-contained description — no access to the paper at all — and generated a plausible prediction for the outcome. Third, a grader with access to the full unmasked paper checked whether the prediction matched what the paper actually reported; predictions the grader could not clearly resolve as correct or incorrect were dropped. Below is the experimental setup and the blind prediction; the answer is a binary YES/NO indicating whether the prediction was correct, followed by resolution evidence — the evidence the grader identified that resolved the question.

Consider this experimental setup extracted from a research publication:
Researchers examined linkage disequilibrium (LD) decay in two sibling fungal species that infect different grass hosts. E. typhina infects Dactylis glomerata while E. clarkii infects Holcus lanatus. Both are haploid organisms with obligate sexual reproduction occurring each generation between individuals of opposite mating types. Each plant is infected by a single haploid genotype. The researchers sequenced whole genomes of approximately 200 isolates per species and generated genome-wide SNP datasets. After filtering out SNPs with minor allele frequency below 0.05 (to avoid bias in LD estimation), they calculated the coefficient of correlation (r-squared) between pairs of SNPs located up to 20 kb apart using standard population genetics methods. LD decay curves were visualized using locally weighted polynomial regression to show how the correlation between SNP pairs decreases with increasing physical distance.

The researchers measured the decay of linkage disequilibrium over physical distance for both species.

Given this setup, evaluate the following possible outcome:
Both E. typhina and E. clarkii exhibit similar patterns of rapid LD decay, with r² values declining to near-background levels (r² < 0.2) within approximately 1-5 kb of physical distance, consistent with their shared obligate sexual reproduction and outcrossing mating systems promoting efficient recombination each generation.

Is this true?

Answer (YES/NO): YES